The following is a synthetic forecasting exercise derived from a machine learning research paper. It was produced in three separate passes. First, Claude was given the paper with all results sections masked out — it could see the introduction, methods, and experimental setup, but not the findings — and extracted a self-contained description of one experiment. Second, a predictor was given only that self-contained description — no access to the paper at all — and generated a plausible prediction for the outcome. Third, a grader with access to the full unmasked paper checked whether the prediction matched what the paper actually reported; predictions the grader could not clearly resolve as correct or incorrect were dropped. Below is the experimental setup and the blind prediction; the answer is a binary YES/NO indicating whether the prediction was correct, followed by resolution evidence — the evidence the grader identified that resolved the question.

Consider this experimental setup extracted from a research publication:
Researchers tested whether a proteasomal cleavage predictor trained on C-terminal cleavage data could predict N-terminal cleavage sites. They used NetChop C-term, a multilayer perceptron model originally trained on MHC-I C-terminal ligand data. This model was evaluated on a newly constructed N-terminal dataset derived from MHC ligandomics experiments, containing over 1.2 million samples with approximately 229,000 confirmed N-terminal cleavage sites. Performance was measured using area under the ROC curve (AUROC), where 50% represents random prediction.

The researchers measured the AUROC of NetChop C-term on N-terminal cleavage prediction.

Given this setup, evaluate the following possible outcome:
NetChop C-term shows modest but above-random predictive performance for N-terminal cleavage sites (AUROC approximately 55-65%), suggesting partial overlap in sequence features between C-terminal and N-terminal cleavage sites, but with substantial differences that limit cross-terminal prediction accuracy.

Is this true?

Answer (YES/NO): NO